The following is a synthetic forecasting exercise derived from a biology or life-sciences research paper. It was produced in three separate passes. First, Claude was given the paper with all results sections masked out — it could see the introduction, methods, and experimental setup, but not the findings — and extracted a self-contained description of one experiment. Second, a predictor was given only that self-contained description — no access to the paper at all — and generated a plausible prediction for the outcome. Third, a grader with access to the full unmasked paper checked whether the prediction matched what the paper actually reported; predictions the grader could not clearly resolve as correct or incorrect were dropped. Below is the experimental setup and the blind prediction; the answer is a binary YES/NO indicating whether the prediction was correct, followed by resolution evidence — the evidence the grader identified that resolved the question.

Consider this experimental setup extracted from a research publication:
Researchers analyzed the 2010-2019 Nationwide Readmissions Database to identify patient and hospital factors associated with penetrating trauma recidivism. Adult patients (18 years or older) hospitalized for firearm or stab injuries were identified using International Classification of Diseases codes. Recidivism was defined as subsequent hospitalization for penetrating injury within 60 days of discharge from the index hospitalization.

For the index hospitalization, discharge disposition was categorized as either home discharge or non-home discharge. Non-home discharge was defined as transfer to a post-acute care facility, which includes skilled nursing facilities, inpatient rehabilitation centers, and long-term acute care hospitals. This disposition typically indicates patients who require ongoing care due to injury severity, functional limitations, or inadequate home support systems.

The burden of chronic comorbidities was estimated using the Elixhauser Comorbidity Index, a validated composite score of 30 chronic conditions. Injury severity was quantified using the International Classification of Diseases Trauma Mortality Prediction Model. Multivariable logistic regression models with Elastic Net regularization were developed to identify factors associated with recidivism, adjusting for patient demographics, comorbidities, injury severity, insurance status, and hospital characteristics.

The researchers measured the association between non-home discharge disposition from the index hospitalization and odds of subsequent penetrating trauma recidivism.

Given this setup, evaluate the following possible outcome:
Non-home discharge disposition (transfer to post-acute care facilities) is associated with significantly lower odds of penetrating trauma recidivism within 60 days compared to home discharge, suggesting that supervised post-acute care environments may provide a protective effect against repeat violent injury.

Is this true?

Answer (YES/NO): NO